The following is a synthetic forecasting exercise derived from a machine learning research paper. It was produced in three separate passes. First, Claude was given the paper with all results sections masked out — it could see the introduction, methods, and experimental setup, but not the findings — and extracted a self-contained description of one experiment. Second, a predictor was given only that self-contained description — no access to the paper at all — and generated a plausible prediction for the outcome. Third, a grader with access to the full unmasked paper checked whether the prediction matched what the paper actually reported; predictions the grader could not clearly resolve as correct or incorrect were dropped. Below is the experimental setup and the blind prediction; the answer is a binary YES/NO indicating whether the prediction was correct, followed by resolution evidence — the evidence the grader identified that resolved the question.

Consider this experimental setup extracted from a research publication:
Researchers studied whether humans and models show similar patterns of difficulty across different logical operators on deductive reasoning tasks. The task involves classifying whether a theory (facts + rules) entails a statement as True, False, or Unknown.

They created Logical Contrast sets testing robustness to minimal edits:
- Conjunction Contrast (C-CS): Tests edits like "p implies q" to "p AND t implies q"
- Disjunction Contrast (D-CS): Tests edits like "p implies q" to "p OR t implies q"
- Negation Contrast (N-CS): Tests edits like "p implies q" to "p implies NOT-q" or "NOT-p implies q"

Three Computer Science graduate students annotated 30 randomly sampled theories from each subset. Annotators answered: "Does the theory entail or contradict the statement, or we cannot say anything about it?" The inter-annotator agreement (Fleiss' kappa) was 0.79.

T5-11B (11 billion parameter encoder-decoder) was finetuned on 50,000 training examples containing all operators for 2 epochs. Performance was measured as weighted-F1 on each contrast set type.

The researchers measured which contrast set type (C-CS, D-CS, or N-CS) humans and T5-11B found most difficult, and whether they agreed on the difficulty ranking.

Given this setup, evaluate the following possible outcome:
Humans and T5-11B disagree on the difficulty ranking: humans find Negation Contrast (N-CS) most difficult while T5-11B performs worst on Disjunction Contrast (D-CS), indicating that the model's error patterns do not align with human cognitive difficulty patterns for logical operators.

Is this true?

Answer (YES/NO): NO